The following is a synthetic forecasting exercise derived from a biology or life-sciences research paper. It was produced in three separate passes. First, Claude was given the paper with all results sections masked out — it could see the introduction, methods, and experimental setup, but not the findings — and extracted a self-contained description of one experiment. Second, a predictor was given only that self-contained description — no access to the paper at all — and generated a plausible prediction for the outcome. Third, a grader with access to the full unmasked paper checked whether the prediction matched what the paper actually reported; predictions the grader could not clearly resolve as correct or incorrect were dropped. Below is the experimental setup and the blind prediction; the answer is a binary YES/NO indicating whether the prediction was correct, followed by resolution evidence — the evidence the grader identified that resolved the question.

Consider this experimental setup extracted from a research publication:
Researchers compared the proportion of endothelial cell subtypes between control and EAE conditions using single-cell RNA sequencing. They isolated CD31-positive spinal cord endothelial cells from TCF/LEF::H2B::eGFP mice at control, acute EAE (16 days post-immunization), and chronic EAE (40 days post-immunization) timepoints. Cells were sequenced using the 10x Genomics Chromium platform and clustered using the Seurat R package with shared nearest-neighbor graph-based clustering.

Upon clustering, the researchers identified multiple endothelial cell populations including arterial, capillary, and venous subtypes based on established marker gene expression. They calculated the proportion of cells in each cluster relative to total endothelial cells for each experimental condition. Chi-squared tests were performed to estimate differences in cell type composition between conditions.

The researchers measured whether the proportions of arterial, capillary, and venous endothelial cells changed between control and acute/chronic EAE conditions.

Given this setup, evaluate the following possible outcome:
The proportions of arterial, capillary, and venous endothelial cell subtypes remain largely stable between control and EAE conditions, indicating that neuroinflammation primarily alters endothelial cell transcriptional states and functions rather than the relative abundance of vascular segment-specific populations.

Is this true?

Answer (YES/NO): YES